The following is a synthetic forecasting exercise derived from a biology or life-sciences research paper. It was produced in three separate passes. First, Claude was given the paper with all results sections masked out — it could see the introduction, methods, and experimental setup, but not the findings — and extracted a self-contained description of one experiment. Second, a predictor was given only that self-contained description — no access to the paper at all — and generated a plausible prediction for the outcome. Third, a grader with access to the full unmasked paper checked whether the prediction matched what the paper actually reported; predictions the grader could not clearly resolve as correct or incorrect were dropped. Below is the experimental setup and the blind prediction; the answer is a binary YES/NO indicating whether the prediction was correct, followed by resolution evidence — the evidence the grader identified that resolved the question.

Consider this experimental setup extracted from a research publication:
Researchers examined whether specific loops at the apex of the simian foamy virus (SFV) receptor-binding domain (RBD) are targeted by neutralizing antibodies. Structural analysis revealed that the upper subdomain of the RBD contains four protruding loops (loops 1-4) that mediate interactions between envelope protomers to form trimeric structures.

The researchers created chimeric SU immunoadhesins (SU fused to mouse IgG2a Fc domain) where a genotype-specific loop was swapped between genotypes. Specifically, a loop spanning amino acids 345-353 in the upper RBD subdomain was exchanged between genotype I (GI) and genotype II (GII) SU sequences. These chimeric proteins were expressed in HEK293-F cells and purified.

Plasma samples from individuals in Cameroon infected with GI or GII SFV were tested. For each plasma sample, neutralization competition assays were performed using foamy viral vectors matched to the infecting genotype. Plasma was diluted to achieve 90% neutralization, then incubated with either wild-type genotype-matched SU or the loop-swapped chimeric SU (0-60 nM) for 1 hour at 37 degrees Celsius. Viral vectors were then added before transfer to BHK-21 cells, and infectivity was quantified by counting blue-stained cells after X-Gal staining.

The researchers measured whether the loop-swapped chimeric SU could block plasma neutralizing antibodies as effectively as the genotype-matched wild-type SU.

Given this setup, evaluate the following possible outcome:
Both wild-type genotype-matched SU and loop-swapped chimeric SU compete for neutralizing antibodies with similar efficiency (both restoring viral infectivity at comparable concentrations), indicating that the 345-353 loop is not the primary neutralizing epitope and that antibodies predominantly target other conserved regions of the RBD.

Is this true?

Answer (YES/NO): NO